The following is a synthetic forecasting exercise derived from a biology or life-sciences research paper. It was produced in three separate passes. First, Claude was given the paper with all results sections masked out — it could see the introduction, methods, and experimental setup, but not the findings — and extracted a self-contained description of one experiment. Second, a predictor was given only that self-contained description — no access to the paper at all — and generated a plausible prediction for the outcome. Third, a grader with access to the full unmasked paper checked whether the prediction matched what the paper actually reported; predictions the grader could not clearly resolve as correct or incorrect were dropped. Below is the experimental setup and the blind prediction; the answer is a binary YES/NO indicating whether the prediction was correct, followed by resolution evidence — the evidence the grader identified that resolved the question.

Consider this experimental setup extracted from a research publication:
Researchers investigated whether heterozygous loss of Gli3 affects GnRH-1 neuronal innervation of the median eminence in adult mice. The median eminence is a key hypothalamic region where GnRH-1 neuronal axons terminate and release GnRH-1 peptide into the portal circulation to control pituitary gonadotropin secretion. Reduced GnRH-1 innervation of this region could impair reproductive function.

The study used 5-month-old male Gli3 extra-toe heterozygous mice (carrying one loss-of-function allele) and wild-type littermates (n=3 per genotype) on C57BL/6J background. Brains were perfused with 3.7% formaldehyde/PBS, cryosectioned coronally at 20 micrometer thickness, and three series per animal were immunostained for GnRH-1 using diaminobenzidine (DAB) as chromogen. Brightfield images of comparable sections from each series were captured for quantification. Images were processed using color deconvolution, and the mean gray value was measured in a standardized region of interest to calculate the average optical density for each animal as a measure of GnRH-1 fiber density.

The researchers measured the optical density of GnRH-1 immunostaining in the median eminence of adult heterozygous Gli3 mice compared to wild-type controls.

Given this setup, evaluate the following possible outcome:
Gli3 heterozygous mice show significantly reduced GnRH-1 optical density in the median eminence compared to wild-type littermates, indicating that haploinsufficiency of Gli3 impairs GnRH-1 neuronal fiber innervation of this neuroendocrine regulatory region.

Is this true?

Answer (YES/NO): NO